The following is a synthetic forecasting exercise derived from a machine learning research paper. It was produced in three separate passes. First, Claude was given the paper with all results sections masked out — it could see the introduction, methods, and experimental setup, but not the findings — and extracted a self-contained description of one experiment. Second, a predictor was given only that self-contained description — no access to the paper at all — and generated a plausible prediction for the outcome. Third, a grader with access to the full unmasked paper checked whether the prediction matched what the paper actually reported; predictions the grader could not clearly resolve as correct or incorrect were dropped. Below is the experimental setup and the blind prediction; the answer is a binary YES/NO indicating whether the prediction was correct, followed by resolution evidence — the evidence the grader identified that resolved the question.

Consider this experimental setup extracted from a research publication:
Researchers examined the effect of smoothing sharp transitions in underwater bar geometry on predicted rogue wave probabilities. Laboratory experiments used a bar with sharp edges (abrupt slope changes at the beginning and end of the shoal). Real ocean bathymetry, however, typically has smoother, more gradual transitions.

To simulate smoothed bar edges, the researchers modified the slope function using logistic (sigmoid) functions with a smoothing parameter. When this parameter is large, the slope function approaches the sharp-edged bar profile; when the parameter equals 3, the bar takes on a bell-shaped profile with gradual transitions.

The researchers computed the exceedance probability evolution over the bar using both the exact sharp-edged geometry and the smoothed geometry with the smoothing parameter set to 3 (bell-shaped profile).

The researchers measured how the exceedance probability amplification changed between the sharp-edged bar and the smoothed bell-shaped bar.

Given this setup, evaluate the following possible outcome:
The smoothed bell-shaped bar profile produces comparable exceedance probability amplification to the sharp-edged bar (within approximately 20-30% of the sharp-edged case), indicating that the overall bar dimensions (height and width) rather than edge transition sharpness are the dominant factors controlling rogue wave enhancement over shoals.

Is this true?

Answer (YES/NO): YES